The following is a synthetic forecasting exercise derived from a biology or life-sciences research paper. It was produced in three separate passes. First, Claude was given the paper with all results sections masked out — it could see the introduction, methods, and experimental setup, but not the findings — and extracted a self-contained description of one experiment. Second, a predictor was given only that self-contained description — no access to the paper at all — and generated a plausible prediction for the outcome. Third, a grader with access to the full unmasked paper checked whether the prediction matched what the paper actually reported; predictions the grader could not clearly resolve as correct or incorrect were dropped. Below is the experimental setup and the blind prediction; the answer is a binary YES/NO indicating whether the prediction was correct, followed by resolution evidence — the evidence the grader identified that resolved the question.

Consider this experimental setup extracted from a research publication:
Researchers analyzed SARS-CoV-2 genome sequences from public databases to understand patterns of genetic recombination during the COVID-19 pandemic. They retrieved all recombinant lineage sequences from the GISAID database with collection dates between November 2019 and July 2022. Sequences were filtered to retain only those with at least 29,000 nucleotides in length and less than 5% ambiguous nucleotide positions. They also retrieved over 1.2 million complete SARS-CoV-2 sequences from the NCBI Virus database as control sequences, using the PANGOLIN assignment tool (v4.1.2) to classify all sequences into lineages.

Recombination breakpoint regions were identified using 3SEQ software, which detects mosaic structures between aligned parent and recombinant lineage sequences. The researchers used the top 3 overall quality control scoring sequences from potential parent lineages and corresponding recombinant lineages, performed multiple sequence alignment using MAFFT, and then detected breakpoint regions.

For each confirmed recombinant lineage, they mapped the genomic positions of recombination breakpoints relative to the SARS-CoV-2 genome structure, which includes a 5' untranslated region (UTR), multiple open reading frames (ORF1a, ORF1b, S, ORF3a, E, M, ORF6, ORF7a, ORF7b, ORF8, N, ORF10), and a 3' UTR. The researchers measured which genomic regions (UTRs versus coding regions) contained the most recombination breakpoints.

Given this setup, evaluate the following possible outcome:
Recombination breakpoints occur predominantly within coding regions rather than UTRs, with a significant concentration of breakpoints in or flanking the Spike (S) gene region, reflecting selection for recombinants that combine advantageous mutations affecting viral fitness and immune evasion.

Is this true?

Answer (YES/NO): NO